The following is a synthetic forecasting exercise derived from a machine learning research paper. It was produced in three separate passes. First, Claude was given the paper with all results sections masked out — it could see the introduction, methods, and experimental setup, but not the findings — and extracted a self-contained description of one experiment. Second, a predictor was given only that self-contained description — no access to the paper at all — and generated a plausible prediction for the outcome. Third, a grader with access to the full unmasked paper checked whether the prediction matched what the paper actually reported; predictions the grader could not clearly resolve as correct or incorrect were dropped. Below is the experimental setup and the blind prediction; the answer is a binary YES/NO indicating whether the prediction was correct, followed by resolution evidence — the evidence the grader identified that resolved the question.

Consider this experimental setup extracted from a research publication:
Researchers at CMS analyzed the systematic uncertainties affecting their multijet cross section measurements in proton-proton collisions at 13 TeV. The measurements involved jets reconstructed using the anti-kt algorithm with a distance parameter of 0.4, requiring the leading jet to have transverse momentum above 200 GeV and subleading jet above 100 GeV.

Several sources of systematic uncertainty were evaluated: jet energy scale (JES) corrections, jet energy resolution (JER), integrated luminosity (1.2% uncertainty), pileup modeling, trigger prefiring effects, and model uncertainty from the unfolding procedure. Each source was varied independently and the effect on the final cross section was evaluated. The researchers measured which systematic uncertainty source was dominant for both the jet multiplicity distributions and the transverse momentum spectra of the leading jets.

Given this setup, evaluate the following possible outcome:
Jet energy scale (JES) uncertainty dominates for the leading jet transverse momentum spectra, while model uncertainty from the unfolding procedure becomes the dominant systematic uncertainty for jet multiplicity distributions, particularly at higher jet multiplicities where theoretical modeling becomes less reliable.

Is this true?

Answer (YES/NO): NO